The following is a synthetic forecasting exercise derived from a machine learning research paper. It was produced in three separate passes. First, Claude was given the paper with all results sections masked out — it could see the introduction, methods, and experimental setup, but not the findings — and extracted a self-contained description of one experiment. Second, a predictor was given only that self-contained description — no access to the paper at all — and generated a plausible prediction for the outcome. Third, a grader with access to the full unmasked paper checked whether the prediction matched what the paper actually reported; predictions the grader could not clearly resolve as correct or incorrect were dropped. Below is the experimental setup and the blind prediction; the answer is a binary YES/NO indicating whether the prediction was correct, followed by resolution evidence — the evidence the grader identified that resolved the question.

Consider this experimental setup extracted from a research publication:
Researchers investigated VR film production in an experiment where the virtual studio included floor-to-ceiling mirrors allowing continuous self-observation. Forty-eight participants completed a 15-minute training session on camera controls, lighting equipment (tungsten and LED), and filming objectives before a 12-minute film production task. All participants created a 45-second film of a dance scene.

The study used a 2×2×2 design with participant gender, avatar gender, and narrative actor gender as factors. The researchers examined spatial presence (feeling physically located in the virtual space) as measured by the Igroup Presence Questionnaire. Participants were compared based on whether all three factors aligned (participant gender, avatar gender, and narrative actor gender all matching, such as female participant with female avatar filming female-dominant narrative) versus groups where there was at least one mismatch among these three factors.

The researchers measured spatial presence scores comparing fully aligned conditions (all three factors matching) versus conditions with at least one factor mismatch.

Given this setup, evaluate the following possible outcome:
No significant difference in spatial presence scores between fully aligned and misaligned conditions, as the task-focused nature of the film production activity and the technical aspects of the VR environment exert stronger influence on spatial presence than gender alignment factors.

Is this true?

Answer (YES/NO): YES